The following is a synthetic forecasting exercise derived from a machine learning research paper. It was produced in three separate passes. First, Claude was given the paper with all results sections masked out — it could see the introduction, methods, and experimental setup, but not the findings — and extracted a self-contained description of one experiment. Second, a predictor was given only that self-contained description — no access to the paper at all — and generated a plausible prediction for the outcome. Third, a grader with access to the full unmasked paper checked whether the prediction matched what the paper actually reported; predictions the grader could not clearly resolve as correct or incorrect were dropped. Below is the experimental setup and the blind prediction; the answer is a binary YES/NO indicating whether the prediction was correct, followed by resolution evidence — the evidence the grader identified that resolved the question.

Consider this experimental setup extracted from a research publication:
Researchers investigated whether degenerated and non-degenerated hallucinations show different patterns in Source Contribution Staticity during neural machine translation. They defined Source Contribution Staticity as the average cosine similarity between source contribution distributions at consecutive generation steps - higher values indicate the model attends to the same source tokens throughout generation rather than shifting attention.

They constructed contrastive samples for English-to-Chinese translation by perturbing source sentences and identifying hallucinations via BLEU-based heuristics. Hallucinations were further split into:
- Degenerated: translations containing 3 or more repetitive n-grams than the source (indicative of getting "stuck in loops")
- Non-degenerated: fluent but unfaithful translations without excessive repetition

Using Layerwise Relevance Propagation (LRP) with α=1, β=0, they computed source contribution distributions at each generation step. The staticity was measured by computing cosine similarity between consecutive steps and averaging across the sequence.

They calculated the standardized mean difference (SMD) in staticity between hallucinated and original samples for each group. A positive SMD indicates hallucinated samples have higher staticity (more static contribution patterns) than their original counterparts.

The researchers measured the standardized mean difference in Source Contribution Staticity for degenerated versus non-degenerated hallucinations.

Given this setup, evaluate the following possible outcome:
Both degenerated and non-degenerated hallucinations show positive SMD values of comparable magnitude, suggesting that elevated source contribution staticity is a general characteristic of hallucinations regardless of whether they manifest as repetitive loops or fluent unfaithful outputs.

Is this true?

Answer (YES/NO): NO